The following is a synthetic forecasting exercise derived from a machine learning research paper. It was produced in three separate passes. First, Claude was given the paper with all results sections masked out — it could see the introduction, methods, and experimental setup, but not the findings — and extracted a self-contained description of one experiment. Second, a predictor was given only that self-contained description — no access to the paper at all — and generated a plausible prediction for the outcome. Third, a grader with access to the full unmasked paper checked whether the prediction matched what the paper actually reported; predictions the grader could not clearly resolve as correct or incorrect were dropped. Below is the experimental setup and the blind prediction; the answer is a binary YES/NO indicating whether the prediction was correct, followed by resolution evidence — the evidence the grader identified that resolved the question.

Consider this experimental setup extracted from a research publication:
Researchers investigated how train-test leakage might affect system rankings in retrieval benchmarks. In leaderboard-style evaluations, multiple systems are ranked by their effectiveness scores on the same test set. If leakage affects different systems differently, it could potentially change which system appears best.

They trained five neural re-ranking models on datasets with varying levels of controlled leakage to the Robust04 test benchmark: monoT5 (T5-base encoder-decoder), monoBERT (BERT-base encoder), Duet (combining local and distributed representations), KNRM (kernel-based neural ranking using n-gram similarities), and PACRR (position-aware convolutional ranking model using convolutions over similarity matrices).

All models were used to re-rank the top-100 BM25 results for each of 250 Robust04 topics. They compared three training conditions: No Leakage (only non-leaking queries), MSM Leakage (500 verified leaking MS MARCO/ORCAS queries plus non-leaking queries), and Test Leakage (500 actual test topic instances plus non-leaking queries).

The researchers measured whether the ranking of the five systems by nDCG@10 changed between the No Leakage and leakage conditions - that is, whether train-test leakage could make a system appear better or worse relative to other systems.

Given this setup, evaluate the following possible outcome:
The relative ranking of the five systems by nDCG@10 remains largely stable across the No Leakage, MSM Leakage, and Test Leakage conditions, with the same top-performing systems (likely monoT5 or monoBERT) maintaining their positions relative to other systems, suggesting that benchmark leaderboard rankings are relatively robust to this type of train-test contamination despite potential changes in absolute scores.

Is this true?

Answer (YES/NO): NO